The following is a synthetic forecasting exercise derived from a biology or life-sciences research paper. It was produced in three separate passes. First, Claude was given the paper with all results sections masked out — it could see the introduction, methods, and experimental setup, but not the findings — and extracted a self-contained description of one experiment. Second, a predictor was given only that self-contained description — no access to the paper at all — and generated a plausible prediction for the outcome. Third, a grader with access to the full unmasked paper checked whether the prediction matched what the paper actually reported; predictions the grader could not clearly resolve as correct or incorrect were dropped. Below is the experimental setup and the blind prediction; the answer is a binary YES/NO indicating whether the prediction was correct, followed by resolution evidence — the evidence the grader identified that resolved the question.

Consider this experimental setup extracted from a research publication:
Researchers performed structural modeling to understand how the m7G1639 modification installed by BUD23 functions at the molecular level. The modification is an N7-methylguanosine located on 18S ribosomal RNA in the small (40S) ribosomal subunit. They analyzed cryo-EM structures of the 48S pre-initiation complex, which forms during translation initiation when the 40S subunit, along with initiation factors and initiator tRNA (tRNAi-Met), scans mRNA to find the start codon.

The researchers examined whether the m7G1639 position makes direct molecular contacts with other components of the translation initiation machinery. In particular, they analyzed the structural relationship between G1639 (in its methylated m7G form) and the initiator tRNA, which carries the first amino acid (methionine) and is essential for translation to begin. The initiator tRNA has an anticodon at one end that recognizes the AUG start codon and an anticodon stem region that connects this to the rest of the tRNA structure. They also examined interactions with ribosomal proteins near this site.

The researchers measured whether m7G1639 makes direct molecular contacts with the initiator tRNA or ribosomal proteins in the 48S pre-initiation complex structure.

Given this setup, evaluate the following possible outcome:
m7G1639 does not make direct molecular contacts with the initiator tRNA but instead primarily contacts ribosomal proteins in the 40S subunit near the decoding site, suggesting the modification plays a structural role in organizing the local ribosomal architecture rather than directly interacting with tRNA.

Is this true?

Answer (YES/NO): NO